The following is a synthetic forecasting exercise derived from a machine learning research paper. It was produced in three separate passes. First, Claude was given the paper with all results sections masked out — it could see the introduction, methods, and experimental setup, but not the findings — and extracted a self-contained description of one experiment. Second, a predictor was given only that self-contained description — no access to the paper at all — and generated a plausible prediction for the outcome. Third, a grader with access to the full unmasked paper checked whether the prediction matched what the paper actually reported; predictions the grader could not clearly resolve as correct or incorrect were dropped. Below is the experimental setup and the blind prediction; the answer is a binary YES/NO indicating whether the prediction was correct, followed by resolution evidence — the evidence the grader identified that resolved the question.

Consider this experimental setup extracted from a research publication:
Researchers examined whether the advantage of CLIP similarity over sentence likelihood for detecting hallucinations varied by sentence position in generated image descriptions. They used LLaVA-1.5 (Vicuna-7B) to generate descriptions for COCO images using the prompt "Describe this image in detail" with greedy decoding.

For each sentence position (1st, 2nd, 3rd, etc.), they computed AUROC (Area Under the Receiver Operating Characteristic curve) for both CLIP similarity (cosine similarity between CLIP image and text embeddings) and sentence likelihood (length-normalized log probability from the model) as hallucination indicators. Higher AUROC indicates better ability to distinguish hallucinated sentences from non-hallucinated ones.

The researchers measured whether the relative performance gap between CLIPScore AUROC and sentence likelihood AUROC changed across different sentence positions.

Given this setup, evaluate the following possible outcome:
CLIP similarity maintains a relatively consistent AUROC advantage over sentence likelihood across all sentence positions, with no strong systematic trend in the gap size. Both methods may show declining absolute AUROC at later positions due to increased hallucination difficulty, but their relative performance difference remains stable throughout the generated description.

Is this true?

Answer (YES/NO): NO